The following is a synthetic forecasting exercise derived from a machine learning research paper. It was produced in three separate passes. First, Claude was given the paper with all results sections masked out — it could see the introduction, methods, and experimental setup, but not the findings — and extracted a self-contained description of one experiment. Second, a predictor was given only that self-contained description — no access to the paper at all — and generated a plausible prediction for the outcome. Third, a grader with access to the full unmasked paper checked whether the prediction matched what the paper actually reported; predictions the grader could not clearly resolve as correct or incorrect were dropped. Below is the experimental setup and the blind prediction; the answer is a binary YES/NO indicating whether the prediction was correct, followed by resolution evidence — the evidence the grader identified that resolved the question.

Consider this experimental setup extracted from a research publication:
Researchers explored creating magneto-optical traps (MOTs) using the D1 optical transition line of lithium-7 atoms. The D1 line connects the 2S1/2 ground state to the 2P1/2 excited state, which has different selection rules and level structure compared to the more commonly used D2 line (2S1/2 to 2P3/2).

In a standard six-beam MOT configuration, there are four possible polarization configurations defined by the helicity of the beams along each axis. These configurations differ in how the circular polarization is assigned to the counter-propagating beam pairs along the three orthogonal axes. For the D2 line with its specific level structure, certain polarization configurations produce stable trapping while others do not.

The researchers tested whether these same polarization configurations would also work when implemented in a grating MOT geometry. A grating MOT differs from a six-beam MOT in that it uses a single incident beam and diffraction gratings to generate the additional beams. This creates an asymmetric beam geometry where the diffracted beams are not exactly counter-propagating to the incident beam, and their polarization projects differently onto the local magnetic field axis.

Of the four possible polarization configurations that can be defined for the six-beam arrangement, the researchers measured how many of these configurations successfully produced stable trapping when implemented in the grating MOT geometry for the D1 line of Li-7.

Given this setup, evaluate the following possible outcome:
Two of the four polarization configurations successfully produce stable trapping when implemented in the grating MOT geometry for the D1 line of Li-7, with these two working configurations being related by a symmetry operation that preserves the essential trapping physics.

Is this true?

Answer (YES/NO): NO